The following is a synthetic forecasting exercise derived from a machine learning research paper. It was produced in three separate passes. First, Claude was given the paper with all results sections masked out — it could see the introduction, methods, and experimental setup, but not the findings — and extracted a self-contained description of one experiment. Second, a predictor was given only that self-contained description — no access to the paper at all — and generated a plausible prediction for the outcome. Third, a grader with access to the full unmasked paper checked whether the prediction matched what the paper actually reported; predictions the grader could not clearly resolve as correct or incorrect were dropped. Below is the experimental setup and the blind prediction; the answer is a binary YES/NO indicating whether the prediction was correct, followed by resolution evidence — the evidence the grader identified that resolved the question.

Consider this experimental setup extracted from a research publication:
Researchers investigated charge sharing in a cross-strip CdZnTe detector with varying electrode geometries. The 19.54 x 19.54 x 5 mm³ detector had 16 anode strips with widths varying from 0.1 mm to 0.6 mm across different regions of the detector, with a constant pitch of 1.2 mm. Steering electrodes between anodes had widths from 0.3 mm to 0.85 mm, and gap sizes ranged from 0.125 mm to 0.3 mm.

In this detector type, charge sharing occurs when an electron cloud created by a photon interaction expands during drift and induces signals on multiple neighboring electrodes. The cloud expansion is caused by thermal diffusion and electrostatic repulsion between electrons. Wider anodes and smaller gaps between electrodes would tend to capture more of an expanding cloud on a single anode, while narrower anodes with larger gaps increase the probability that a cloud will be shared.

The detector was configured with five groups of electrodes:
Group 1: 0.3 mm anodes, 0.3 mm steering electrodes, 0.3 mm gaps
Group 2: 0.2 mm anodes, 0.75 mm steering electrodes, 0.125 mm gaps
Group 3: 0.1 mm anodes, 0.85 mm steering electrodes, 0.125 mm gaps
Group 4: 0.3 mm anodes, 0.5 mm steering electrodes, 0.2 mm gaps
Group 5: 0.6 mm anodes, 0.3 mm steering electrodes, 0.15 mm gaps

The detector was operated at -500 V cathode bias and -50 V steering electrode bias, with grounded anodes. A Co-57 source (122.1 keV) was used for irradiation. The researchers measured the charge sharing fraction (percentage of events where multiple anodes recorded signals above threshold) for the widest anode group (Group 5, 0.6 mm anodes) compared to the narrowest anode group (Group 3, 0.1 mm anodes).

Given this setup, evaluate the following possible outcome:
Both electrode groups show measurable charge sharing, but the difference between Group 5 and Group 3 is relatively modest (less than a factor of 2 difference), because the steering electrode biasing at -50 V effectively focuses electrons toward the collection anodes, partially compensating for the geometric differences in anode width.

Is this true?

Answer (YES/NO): NO